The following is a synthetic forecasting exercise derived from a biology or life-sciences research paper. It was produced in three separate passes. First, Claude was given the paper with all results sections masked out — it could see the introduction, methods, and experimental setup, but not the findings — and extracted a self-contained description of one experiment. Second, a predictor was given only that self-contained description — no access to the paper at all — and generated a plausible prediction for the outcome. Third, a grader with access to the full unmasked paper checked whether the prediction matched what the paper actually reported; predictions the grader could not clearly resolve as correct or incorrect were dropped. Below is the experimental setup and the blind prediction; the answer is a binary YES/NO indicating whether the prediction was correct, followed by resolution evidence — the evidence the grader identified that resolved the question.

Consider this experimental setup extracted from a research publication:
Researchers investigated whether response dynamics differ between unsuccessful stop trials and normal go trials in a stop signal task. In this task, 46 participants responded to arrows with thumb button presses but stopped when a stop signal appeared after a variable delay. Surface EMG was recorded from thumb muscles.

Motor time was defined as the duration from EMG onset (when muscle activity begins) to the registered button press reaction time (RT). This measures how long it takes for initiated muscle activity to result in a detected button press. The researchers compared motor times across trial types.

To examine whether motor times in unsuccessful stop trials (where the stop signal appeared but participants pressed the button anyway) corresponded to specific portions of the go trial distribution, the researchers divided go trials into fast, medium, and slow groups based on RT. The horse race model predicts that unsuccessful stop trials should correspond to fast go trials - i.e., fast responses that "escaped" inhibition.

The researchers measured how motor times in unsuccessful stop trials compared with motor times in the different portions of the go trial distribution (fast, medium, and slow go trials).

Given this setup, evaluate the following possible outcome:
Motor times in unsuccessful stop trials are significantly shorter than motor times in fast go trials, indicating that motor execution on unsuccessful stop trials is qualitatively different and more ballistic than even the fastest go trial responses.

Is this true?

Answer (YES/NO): NO